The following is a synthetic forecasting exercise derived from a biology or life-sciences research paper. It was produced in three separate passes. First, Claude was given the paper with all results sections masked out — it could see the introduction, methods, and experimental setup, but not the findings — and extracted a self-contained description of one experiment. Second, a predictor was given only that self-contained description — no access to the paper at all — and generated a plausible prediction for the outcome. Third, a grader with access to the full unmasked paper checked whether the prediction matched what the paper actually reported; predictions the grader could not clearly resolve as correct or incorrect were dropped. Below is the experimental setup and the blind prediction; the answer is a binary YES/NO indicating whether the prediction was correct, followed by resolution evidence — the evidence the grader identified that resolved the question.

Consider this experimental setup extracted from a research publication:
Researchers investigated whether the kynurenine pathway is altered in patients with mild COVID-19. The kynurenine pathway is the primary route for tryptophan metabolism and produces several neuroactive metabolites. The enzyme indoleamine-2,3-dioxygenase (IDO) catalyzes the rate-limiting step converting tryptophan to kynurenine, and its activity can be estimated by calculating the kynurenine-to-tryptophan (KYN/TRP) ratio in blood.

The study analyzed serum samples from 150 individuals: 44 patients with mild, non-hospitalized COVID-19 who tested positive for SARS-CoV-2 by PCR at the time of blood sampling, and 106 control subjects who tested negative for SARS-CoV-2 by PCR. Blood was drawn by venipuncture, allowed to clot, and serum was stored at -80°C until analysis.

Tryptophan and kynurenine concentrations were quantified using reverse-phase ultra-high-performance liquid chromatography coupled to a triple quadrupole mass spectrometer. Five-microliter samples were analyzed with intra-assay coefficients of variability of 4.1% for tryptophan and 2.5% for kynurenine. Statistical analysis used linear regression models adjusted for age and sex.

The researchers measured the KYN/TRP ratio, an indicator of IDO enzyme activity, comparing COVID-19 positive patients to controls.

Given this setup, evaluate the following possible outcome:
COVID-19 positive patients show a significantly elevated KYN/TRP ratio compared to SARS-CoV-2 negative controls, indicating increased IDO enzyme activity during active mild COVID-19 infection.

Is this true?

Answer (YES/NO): YES